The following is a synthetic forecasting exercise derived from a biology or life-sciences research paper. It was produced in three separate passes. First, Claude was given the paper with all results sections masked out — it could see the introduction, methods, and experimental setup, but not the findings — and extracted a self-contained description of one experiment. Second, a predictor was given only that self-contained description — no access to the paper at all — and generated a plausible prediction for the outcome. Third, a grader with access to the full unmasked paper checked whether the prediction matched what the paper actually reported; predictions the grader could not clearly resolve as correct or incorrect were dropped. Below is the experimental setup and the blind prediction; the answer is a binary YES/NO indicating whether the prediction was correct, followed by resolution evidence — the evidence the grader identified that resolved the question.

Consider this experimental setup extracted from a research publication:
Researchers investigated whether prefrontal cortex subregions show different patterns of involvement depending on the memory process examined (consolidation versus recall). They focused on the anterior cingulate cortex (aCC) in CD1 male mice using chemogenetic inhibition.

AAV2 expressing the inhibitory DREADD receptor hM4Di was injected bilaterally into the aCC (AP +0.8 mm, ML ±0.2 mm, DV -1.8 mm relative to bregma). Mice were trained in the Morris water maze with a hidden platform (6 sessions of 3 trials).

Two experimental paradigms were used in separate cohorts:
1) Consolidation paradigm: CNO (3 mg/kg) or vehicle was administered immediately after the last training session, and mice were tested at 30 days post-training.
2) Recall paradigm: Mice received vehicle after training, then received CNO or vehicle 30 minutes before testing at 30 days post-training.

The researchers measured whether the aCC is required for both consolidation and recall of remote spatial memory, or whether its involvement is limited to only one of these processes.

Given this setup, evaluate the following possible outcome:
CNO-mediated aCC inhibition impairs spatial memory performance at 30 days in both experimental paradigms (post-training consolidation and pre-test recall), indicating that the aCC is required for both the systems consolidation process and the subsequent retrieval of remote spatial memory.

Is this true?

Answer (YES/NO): YES